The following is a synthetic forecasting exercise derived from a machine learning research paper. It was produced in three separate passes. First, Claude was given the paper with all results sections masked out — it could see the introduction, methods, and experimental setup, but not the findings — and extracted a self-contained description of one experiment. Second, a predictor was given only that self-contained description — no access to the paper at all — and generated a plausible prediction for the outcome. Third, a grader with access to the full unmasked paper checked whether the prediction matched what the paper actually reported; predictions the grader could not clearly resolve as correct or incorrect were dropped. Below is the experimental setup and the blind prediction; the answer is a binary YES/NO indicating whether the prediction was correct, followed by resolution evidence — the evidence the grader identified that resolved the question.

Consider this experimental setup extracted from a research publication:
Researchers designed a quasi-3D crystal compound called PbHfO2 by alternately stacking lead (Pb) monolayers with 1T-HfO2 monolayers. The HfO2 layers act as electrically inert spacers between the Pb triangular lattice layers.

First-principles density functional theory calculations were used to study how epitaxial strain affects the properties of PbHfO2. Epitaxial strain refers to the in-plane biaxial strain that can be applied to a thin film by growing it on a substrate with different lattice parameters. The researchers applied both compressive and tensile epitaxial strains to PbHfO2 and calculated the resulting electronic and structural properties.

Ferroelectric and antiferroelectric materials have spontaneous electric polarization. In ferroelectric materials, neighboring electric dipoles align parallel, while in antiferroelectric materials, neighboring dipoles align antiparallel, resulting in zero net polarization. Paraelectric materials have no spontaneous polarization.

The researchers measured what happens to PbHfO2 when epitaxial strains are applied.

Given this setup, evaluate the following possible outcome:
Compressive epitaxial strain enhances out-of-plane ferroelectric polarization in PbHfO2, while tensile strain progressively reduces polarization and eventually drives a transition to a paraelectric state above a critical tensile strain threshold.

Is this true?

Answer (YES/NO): NO